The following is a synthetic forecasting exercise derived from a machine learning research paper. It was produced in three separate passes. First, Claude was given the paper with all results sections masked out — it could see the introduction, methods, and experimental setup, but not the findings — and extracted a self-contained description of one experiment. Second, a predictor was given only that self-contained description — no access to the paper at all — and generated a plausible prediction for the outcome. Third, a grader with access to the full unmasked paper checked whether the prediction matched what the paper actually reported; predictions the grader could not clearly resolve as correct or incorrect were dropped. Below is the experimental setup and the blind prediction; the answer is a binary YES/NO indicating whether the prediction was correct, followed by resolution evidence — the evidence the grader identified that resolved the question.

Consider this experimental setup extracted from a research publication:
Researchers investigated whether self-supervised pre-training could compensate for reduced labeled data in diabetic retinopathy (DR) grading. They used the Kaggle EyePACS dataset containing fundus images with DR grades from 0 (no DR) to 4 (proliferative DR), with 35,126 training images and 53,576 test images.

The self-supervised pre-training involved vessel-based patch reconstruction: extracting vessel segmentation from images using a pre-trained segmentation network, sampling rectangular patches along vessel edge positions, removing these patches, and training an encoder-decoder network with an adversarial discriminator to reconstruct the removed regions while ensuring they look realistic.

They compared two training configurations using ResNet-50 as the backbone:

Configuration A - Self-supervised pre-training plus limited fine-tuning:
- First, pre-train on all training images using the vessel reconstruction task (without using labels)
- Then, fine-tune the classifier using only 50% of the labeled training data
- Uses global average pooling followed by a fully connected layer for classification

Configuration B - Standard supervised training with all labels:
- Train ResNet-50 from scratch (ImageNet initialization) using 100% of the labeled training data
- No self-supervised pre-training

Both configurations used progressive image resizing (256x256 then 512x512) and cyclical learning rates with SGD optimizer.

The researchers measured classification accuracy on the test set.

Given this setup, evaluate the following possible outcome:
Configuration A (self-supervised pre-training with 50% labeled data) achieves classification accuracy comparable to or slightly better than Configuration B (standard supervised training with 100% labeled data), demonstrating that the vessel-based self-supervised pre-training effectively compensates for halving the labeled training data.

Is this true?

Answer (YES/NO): NO